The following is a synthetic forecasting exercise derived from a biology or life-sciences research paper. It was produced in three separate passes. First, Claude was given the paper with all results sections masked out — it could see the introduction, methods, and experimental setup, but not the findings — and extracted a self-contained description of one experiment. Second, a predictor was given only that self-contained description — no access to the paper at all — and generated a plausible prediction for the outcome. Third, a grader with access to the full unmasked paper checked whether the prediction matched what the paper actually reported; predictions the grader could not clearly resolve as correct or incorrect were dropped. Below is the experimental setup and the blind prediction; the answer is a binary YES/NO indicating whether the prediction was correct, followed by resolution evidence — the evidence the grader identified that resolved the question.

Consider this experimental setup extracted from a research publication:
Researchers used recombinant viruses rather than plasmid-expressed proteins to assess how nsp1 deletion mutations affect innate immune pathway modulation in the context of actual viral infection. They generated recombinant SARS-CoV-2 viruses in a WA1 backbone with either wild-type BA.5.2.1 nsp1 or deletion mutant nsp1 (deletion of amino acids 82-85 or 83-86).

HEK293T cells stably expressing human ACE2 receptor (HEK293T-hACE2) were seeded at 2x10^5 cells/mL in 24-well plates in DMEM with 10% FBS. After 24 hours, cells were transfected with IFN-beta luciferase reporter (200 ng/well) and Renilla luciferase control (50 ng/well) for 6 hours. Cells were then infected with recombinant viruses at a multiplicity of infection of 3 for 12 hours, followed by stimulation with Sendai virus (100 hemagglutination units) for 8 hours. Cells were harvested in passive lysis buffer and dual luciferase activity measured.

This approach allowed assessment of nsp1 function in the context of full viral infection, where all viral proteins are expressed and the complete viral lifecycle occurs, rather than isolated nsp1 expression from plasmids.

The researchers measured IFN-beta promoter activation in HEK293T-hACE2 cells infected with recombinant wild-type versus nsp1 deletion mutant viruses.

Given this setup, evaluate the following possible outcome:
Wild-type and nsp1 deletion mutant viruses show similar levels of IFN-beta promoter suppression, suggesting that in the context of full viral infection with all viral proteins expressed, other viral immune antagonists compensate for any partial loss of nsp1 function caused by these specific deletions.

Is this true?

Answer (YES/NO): NO